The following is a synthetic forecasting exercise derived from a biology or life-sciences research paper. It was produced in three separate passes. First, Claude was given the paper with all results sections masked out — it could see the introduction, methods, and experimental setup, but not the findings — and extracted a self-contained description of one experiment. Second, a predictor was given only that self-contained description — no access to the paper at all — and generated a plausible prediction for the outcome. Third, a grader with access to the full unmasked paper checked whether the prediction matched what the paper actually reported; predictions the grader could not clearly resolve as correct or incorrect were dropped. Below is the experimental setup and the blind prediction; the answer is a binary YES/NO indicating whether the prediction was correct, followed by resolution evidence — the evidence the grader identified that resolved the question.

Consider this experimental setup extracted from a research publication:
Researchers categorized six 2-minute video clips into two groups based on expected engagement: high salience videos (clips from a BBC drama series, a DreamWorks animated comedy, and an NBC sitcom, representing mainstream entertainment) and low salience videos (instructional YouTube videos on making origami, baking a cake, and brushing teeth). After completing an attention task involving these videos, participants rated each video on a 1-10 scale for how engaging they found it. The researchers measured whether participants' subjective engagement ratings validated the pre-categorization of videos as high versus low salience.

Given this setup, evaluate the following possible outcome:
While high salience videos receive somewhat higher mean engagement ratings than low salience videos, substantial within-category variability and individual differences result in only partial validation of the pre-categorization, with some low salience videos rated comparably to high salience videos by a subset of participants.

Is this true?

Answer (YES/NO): NO